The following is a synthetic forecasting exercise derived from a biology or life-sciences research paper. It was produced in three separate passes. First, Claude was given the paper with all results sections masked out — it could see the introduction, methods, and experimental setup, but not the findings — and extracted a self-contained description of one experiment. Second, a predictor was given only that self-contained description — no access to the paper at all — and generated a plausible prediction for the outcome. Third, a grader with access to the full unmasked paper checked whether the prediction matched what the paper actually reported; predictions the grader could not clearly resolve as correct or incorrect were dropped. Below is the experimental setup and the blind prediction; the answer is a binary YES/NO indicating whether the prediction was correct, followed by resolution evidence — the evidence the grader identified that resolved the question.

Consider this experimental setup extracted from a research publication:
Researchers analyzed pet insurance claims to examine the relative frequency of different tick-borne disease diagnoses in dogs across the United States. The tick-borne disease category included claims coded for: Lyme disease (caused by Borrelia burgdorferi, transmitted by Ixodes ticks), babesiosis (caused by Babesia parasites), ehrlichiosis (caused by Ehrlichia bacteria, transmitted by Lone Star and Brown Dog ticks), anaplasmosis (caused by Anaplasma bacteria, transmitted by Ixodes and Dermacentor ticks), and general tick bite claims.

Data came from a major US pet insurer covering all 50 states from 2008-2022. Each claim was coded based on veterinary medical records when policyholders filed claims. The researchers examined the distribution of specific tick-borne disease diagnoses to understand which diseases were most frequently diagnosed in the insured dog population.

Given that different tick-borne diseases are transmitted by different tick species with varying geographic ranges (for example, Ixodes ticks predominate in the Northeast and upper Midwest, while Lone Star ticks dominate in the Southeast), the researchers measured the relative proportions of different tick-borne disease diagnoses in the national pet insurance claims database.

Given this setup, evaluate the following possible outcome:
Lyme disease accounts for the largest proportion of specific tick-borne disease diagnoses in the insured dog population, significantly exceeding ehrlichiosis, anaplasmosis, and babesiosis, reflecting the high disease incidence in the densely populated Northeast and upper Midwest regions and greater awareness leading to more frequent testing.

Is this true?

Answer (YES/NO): YES